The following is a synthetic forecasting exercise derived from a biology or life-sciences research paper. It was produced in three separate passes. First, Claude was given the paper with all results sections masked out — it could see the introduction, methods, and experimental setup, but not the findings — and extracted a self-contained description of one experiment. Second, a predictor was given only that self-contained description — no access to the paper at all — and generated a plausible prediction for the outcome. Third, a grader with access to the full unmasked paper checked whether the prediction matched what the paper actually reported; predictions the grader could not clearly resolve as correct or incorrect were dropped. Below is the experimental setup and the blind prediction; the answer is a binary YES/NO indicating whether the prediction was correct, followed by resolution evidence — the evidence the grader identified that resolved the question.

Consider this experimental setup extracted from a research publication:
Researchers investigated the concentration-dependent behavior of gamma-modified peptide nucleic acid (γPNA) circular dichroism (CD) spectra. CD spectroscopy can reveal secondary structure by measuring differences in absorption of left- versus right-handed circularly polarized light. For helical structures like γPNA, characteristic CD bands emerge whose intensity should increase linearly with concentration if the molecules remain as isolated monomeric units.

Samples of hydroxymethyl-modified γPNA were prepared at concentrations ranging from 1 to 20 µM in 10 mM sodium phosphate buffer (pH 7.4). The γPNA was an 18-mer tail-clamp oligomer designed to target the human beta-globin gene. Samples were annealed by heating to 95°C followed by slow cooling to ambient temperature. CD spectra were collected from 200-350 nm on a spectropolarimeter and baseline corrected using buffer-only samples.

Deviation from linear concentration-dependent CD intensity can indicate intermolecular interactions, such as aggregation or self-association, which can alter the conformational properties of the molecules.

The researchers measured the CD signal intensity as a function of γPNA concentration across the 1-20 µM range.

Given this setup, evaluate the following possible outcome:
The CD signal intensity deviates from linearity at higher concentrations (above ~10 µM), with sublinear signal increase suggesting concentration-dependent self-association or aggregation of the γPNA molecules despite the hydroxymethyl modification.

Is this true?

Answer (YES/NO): NO